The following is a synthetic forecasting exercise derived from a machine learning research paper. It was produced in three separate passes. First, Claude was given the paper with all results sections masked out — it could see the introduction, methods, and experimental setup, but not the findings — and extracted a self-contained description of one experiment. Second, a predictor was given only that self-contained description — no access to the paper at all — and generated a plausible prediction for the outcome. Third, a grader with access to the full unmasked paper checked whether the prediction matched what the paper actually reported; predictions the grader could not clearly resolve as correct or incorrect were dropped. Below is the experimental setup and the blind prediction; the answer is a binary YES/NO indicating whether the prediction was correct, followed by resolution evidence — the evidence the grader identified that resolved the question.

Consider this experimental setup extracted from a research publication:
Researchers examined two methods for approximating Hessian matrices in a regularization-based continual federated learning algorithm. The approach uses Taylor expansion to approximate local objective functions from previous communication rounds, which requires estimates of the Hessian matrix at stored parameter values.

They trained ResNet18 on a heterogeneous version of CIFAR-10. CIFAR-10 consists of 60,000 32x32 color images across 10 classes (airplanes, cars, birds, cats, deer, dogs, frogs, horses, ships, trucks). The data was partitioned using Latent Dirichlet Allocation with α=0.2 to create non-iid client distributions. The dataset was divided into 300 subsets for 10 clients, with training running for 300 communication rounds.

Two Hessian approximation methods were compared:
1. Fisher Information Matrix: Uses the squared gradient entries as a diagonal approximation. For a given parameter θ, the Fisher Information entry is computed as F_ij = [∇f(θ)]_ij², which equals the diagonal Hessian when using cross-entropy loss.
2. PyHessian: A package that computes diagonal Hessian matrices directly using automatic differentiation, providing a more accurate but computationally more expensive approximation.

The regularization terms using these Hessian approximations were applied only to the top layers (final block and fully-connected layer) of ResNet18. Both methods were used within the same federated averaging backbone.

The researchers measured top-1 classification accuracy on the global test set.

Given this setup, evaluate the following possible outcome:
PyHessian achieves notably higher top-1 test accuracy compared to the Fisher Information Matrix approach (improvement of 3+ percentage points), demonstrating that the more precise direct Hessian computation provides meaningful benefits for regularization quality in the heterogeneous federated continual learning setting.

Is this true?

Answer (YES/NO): NO